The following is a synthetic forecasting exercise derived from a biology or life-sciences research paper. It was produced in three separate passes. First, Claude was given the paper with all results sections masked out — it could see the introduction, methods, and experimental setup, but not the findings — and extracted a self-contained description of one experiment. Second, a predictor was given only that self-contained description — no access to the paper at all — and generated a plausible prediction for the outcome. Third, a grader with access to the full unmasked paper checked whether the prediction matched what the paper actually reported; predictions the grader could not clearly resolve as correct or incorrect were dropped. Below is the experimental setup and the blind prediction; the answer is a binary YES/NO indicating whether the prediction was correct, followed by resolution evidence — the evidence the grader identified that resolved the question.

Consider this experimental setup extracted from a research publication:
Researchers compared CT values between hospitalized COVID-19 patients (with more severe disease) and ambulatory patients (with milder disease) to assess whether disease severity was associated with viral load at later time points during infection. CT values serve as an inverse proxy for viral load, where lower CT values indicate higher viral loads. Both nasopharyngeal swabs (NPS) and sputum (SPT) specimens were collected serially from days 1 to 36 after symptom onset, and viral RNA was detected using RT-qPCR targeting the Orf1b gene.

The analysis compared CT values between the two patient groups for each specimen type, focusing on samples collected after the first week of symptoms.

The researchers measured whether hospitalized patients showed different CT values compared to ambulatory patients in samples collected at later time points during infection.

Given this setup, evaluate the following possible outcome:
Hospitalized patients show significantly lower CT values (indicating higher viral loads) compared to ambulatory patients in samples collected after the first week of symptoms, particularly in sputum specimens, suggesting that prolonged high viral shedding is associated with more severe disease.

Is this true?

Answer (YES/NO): NO